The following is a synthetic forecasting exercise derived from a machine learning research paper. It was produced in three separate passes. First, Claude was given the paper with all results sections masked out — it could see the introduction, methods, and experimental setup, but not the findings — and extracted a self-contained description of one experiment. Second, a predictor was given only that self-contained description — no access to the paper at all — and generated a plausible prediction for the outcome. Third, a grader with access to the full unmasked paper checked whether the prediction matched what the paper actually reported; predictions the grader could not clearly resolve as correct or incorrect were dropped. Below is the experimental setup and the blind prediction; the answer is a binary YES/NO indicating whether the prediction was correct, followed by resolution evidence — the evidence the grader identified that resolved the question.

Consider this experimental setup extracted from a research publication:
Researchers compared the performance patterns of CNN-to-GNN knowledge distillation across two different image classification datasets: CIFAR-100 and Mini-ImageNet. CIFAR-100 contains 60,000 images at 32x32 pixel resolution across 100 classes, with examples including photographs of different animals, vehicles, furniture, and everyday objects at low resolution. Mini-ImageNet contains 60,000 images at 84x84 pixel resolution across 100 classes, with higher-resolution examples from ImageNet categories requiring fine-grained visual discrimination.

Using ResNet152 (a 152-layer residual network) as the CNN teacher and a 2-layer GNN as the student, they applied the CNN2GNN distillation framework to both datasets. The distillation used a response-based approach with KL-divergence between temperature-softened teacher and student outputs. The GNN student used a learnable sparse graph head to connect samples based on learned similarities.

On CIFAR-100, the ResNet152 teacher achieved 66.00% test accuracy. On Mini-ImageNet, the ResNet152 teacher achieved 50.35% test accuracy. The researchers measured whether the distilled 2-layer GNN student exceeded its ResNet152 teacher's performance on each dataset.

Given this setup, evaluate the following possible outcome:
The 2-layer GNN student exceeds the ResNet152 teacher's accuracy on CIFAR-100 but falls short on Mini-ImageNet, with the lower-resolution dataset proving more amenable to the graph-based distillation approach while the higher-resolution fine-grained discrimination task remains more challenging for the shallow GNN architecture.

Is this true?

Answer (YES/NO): NO